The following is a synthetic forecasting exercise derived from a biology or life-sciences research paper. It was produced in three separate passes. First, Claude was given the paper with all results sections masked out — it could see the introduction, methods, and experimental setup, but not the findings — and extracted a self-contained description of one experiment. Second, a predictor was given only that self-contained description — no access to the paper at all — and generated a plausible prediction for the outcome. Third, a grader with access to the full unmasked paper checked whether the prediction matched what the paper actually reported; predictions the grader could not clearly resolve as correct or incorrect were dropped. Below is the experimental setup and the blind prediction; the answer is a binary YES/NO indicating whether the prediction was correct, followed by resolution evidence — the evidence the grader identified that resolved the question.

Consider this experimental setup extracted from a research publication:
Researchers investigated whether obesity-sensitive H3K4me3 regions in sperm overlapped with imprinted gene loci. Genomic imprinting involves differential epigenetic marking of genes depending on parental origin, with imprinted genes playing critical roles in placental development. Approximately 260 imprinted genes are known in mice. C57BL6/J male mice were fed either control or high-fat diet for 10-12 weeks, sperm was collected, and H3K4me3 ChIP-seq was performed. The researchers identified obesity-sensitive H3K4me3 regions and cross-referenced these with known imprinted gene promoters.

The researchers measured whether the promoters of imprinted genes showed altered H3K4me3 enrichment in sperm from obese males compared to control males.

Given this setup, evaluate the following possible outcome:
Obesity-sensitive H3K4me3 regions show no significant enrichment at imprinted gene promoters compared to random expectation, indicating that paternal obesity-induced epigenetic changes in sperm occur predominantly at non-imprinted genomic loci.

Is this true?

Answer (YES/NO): NO